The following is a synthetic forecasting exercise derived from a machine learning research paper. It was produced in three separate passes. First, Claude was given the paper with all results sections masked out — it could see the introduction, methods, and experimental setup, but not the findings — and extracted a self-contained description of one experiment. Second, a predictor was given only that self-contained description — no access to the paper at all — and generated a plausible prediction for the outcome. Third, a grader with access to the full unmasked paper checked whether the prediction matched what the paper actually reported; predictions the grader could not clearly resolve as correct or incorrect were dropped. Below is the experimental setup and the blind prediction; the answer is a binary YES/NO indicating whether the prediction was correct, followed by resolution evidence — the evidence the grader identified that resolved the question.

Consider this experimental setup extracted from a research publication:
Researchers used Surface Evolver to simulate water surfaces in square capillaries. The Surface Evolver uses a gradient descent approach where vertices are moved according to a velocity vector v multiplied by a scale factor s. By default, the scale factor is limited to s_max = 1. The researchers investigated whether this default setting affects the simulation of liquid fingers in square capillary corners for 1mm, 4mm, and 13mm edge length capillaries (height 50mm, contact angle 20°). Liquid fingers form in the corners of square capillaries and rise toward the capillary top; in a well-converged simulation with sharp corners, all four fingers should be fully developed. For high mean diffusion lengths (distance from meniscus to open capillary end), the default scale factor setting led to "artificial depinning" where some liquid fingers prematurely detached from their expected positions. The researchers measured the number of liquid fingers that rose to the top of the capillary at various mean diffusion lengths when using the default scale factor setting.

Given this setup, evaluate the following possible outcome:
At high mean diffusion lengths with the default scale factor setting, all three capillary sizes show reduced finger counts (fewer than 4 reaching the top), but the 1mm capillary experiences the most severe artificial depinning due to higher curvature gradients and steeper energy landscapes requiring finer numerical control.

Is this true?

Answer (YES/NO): NO